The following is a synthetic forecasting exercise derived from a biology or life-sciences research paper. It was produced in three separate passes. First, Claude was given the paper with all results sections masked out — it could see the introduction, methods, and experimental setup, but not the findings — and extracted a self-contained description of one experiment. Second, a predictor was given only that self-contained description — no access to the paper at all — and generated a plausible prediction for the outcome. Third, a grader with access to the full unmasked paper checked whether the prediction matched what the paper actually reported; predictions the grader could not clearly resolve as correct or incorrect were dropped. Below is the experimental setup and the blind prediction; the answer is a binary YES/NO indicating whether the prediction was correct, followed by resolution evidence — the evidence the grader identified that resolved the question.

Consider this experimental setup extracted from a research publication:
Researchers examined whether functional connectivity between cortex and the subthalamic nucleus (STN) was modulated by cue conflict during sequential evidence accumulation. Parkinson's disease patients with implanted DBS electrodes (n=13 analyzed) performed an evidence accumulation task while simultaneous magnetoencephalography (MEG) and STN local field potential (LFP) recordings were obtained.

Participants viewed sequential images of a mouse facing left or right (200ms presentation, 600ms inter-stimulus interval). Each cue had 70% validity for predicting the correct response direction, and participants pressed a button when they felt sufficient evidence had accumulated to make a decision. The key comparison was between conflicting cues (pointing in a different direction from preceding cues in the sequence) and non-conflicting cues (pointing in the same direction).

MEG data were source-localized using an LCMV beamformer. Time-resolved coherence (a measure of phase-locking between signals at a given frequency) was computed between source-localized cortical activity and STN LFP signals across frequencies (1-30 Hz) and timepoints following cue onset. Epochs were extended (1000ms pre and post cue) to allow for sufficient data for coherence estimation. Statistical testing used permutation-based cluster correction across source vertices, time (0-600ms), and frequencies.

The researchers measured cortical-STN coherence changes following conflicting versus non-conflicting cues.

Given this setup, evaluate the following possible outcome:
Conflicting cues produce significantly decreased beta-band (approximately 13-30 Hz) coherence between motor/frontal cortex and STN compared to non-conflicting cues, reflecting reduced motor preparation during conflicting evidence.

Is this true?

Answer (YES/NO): NO